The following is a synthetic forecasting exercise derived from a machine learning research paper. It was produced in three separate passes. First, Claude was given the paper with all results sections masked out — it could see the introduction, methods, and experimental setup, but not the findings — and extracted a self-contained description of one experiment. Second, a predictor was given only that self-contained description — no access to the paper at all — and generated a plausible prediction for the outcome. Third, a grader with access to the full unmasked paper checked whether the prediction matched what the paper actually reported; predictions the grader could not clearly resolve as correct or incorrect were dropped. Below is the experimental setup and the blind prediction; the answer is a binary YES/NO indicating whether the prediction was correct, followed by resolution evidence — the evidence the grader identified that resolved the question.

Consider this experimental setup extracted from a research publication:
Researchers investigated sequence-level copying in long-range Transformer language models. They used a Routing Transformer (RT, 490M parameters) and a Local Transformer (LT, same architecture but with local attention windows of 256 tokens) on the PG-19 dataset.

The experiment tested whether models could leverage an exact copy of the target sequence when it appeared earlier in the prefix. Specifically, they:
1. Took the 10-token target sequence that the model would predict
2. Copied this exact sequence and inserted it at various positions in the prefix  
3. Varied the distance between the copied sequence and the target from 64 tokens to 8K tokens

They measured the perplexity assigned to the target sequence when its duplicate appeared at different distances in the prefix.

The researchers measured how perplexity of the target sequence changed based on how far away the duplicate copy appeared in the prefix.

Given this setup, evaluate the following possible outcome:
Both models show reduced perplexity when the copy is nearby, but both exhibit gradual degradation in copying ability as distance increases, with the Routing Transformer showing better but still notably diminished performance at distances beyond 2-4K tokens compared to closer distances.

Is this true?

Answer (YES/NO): NO